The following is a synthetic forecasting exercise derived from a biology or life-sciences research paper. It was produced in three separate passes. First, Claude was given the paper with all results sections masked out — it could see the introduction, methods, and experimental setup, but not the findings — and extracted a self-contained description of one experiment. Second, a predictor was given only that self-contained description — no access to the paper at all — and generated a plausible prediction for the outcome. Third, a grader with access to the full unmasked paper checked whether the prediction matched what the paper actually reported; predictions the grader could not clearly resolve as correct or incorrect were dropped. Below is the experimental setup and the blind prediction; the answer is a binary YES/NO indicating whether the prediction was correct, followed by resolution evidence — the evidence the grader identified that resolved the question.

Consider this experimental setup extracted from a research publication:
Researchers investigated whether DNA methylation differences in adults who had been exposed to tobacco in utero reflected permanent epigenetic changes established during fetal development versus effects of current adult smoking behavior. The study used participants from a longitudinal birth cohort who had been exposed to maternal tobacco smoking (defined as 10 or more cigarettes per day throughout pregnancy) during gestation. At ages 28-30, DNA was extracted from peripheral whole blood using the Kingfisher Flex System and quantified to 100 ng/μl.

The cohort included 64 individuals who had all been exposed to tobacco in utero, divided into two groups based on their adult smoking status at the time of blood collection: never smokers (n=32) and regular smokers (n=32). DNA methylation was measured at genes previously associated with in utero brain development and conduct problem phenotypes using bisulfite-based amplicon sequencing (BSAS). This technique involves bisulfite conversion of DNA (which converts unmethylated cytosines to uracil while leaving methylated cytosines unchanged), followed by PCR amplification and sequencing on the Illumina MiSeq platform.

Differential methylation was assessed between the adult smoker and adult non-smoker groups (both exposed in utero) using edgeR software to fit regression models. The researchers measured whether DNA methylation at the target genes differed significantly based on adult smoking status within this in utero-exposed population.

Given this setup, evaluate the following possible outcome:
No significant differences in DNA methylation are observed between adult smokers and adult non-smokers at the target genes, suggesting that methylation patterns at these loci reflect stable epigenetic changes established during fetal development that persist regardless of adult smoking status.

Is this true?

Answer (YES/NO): NO